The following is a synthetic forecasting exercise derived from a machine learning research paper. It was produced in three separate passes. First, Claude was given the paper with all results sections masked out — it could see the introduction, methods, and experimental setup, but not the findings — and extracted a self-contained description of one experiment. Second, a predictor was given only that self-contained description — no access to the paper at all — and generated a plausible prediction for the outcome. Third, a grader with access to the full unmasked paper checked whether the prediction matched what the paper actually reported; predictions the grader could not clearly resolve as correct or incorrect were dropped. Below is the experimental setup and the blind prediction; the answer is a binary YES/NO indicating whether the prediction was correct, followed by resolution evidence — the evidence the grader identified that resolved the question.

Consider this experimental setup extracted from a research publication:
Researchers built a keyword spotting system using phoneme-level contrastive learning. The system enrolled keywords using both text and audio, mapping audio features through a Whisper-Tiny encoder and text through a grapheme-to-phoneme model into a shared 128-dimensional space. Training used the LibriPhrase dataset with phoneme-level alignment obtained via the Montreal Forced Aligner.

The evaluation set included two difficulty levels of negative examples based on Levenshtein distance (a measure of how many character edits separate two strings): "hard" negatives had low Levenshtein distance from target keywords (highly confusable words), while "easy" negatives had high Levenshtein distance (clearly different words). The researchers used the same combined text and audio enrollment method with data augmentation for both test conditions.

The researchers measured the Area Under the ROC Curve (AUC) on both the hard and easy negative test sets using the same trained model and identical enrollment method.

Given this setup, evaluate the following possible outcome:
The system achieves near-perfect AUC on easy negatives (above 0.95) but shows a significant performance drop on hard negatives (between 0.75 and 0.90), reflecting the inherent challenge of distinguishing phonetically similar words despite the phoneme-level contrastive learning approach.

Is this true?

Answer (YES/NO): NO